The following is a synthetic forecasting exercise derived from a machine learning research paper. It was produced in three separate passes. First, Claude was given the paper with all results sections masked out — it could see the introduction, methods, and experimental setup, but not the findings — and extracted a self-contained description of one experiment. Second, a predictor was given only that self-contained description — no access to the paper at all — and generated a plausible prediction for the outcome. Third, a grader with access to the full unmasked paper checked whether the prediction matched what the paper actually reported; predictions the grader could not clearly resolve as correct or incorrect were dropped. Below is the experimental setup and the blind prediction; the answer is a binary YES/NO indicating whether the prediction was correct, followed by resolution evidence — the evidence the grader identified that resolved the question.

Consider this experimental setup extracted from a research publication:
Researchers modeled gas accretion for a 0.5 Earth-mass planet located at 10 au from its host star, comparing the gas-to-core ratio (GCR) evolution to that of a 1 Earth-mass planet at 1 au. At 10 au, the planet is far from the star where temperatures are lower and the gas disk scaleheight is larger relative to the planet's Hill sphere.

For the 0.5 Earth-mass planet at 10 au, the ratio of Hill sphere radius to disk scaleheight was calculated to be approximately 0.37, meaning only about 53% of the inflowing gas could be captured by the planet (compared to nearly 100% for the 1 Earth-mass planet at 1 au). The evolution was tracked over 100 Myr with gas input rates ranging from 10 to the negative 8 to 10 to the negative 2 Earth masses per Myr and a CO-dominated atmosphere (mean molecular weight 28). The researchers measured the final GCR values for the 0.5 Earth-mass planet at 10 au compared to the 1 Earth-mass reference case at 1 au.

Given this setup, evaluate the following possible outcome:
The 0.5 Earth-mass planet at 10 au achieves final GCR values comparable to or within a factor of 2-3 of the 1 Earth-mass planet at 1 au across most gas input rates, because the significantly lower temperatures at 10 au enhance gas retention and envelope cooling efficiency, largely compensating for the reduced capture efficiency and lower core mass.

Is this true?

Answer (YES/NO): YES